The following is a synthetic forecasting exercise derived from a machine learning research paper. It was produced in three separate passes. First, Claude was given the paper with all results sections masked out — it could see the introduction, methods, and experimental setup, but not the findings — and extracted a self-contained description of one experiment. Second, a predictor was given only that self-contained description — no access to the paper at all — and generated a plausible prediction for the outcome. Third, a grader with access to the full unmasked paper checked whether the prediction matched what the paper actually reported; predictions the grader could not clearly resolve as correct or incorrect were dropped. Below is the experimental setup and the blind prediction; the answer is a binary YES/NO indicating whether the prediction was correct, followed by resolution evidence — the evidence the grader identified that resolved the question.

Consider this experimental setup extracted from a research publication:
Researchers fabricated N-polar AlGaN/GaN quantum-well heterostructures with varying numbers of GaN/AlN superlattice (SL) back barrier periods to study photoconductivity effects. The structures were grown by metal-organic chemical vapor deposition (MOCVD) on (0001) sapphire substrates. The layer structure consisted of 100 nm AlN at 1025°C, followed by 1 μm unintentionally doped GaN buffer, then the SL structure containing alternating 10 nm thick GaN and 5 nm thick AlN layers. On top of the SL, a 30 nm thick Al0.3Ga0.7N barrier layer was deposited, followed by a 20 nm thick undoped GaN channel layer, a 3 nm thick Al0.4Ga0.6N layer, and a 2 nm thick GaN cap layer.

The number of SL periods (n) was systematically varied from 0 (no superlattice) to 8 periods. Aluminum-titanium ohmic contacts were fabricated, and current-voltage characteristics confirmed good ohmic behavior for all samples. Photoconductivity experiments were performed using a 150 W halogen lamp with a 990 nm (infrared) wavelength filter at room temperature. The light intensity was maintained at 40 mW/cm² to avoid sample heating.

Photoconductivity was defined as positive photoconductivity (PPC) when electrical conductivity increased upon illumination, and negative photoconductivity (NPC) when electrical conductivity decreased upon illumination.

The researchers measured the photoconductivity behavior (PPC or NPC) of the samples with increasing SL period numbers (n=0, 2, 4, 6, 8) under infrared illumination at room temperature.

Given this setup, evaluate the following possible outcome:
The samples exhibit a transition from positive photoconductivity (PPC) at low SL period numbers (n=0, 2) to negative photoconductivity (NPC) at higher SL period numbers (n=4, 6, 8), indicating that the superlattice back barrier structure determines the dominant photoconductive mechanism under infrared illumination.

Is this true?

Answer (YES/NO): NO